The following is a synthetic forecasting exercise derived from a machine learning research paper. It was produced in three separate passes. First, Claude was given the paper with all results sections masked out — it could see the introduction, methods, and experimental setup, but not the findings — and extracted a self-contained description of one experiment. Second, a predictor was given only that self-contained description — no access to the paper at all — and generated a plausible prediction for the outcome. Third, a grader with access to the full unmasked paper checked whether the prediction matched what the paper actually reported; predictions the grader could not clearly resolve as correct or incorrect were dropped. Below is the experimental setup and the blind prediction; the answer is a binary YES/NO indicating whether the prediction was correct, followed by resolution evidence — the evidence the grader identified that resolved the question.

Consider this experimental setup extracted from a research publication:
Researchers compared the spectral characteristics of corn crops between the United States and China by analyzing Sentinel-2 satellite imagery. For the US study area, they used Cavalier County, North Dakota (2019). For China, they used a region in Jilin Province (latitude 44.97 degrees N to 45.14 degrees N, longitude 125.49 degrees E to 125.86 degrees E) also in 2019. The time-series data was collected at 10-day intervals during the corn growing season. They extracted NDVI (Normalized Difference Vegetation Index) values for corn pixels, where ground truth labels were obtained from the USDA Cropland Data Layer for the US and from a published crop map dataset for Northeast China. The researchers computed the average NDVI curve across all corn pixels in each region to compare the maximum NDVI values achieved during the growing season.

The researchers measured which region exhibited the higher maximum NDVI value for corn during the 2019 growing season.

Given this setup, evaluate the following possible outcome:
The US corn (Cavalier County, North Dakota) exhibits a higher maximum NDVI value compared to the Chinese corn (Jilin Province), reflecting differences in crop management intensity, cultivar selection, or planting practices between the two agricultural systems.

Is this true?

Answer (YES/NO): NO